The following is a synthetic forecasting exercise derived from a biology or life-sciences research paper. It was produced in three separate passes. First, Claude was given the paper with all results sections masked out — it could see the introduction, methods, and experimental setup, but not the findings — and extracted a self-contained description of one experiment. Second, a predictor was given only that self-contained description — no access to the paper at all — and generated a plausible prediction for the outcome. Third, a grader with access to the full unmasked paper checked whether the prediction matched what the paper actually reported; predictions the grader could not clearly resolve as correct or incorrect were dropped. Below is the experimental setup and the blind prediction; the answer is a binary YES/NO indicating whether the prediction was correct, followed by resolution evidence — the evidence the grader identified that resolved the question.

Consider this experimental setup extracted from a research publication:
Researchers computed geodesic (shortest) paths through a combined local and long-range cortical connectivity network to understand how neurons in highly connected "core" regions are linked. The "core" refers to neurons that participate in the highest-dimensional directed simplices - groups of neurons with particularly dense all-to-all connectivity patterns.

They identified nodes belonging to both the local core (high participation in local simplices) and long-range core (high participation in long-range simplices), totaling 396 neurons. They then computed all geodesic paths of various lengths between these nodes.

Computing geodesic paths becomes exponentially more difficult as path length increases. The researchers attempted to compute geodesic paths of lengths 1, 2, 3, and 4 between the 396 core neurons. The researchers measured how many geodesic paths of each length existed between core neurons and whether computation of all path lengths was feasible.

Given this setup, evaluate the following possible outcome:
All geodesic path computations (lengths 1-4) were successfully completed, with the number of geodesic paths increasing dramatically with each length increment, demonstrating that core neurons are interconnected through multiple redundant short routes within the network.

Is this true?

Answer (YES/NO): NO